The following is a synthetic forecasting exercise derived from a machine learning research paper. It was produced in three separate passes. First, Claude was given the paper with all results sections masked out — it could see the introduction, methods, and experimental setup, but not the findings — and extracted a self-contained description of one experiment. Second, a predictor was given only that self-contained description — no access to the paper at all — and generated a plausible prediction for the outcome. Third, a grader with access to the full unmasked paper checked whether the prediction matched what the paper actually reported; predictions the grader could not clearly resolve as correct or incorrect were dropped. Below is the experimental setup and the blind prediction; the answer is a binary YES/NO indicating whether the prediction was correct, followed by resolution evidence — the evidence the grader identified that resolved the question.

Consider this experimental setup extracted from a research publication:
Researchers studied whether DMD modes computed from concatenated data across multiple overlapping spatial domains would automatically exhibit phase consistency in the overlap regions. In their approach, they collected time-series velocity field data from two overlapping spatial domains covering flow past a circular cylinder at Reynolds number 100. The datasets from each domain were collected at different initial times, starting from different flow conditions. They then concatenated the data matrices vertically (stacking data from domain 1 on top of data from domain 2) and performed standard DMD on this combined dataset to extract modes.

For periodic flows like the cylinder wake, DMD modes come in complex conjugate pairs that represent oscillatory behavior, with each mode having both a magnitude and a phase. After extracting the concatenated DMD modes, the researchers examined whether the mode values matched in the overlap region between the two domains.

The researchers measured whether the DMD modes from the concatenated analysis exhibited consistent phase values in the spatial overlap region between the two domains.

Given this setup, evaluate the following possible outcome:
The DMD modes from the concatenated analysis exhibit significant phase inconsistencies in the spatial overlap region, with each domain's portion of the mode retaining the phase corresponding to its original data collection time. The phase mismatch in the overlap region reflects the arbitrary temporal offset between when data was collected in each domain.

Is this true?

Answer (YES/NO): YES